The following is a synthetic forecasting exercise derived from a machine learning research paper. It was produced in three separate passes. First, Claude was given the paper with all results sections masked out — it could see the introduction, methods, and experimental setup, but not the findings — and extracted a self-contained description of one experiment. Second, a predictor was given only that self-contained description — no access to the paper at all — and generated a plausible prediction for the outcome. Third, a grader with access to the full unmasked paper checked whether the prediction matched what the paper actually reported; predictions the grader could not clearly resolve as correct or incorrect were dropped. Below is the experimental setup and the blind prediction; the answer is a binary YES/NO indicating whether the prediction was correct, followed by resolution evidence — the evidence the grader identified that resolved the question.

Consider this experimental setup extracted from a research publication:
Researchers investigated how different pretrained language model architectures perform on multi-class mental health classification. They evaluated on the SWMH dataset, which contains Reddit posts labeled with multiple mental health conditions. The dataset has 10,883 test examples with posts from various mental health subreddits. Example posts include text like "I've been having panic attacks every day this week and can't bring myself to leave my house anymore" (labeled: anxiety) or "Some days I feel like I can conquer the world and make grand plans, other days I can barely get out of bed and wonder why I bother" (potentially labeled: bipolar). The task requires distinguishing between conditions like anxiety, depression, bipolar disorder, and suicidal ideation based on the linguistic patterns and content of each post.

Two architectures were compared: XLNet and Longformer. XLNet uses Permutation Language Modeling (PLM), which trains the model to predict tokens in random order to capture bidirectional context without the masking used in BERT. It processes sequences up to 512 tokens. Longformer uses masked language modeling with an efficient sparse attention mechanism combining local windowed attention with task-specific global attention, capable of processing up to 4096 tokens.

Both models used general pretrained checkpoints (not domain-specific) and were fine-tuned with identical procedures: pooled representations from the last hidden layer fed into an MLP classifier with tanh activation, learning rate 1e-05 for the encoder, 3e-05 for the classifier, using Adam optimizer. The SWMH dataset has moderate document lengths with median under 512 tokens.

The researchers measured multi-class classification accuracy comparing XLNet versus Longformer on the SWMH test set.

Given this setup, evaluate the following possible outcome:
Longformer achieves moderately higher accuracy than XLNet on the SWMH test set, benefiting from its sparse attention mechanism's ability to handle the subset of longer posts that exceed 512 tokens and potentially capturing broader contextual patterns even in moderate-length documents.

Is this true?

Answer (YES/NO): NO